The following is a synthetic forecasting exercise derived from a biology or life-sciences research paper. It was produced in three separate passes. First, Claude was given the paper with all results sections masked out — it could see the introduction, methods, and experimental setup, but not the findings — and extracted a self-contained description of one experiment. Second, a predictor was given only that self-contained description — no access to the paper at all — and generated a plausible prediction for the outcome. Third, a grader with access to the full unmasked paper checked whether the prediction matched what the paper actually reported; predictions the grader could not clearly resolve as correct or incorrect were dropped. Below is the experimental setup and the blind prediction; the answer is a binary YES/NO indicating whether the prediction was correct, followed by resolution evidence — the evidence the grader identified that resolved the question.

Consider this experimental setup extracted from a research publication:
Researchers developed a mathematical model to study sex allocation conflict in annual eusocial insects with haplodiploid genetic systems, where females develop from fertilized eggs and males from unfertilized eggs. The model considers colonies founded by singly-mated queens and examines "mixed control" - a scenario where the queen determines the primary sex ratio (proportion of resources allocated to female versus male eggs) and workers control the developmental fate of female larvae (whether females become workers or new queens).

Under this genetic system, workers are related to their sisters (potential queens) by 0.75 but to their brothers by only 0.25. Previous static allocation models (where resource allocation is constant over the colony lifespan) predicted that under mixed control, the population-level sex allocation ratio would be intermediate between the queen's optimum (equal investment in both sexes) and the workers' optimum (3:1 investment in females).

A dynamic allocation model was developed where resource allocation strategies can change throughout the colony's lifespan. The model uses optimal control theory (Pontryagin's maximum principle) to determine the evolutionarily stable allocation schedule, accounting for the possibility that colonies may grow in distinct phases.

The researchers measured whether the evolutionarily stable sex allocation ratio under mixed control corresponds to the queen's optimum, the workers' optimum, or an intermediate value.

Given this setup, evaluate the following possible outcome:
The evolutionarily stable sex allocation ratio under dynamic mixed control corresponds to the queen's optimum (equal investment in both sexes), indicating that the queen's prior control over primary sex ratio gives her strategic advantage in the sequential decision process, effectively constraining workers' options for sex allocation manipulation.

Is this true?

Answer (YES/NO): YES